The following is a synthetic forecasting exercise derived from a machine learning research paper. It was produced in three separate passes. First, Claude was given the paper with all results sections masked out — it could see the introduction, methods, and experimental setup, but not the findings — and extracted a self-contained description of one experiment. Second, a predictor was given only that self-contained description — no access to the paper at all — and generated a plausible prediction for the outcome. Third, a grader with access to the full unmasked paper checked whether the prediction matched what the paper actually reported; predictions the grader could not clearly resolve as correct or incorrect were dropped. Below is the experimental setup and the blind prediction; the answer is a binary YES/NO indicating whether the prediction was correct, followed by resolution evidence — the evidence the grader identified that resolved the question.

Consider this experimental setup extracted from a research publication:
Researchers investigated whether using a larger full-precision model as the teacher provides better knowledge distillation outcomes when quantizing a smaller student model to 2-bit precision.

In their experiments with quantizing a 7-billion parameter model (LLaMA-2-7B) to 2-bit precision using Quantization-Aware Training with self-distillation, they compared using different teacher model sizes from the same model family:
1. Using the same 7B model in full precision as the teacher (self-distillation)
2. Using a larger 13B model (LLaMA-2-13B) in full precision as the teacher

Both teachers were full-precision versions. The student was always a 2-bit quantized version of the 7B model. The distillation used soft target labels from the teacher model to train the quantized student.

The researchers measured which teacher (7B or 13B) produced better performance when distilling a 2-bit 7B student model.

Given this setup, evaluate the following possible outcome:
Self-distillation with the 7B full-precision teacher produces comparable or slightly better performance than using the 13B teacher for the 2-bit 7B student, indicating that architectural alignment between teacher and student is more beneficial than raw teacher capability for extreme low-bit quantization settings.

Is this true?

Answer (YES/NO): YES